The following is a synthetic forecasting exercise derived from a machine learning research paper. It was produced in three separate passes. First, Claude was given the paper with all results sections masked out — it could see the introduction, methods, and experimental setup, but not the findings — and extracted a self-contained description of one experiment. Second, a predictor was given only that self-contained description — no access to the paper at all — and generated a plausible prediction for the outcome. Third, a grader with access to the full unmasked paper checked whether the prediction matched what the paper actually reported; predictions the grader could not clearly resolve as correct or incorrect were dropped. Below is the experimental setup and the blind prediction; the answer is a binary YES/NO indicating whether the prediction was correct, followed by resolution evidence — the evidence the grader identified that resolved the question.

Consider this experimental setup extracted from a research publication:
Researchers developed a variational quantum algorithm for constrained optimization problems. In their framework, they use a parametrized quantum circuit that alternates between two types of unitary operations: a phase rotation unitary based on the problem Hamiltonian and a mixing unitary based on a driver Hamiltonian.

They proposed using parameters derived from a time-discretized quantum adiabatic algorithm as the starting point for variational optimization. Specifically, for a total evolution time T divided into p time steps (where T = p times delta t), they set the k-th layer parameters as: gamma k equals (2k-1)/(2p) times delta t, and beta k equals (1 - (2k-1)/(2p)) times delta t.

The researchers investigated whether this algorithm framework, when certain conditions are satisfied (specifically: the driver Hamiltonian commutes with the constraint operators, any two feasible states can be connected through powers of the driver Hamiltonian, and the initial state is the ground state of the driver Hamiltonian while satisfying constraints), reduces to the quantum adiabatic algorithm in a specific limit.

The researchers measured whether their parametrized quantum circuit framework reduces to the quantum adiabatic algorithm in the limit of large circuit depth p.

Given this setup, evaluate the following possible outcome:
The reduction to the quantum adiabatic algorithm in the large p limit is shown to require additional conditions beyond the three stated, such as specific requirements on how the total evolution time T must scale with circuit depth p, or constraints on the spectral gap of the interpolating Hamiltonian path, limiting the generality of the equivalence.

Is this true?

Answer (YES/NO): NO